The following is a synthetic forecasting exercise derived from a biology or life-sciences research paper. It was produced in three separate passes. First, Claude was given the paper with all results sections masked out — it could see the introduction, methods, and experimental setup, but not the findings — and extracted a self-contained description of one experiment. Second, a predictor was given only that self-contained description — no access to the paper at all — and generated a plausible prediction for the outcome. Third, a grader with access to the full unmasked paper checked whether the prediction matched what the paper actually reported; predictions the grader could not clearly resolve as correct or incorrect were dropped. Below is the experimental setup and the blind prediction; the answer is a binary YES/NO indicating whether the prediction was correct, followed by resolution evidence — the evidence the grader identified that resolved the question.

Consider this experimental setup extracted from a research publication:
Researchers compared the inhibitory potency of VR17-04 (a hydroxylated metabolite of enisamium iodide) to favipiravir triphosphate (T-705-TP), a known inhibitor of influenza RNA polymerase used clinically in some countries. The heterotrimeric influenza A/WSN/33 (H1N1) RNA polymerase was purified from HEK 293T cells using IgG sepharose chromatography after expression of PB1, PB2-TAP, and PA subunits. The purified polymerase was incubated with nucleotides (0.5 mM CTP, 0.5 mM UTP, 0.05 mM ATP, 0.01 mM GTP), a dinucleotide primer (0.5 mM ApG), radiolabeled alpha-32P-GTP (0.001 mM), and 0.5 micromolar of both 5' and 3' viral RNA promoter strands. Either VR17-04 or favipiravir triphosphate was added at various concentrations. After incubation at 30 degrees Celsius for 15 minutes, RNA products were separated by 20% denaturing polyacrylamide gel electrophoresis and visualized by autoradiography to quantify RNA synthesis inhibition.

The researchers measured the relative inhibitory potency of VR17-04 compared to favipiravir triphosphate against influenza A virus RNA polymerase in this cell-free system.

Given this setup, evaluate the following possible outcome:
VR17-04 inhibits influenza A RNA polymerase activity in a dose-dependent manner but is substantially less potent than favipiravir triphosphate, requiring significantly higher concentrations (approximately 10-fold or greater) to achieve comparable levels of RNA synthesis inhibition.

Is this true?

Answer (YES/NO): YES